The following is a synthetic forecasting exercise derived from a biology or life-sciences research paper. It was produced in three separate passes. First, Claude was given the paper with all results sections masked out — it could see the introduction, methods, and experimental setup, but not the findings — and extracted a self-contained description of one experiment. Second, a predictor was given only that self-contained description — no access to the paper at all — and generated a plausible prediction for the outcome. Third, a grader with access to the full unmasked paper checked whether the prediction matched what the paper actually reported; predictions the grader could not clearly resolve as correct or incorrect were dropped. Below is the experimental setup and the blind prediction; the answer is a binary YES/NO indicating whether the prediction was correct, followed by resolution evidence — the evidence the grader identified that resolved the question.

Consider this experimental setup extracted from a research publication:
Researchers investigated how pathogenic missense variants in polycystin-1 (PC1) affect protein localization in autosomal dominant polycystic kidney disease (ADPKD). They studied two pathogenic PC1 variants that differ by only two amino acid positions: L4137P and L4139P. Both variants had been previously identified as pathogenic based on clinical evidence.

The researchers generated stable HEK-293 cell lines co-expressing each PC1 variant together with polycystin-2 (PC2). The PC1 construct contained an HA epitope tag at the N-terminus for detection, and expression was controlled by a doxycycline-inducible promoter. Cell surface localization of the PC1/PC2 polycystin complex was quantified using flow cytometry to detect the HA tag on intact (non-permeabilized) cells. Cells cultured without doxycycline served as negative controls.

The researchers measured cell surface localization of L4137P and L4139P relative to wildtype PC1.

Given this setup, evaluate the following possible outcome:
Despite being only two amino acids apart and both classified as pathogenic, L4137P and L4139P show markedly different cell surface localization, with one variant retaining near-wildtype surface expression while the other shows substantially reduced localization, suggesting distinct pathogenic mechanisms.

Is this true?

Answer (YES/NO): YES